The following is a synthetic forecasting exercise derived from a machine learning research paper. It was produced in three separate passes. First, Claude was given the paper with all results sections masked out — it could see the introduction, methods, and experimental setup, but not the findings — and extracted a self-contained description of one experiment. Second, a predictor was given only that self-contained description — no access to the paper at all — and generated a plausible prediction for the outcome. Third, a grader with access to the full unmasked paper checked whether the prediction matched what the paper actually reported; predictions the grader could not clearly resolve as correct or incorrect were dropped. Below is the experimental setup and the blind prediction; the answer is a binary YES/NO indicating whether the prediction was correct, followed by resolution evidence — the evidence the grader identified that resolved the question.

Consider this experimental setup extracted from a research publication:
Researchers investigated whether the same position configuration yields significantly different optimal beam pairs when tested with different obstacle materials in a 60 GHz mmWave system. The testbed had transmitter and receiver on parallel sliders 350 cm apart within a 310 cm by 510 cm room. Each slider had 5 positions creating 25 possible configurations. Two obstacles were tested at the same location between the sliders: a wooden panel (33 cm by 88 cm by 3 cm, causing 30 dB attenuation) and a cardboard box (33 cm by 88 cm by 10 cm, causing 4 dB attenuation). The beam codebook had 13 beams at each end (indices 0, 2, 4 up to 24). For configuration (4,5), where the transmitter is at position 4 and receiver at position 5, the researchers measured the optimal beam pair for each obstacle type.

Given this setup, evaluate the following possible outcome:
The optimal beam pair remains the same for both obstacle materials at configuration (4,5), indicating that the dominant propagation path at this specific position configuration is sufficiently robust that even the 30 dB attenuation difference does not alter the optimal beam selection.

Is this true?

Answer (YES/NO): NO